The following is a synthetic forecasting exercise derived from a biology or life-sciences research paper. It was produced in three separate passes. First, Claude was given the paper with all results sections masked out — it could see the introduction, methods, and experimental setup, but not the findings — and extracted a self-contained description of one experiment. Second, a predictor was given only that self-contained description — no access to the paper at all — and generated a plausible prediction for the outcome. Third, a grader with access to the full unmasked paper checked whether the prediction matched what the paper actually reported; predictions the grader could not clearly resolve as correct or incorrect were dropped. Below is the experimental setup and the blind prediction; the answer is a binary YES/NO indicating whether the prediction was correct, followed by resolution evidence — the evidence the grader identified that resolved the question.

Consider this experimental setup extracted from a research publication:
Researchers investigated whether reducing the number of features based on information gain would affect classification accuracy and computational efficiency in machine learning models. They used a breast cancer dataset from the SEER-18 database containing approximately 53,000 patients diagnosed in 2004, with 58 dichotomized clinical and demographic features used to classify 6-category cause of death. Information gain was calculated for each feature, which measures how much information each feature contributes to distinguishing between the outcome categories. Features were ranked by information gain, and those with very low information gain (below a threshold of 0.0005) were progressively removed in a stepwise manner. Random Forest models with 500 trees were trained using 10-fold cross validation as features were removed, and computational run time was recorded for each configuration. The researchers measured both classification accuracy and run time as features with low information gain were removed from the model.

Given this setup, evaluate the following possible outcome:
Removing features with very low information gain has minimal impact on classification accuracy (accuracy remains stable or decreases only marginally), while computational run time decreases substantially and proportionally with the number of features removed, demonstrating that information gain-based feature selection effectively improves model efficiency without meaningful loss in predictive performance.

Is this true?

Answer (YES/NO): YES